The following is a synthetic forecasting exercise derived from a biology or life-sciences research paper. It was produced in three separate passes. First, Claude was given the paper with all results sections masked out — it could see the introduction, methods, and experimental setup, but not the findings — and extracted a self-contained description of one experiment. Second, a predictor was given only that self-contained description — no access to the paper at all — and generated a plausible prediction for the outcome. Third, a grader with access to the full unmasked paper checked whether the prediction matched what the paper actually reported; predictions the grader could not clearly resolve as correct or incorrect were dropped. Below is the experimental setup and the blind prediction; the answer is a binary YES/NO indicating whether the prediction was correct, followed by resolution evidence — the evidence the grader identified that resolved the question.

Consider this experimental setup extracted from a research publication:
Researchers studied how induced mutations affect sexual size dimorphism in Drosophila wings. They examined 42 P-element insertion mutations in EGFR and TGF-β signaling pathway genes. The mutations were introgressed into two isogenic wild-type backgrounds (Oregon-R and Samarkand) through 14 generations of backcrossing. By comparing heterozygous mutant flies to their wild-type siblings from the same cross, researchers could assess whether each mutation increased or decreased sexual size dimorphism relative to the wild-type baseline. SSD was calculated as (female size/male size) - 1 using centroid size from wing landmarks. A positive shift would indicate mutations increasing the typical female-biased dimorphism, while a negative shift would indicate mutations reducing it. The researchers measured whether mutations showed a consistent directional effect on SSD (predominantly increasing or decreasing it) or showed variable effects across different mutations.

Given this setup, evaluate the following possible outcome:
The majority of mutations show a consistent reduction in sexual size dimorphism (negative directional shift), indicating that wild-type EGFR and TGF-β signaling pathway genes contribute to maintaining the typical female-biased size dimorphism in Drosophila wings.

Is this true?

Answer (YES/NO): NO